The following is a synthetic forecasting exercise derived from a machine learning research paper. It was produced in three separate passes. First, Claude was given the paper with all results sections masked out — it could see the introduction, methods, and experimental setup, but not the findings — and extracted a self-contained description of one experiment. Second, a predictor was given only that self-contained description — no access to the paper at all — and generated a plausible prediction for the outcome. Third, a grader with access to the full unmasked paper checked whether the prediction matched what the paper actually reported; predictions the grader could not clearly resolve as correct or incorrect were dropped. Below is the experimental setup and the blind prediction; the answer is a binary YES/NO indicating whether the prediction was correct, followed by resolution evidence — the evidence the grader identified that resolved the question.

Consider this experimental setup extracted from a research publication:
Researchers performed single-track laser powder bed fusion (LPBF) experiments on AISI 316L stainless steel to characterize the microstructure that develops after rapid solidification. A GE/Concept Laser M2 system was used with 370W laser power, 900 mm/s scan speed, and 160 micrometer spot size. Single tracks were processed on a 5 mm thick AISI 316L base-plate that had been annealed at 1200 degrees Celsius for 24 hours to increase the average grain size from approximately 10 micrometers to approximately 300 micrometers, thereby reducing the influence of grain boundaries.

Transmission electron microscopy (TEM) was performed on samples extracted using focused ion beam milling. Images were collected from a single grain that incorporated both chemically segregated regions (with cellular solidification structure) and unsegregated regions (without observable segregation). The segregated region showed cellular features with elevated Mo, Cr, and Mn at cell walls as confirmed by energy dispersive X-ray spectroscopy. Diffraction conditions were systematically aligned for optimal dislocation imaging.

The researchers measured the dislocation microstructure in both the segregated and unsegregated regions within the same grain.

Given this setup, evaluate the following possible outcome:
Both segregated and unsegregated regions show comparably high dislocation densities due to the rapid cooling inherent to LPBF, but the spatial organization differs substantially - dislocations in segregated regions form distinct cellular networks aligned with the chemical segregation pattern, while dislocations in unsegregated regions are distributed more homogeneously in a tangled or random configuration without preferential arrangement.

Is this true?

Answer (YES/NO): NO